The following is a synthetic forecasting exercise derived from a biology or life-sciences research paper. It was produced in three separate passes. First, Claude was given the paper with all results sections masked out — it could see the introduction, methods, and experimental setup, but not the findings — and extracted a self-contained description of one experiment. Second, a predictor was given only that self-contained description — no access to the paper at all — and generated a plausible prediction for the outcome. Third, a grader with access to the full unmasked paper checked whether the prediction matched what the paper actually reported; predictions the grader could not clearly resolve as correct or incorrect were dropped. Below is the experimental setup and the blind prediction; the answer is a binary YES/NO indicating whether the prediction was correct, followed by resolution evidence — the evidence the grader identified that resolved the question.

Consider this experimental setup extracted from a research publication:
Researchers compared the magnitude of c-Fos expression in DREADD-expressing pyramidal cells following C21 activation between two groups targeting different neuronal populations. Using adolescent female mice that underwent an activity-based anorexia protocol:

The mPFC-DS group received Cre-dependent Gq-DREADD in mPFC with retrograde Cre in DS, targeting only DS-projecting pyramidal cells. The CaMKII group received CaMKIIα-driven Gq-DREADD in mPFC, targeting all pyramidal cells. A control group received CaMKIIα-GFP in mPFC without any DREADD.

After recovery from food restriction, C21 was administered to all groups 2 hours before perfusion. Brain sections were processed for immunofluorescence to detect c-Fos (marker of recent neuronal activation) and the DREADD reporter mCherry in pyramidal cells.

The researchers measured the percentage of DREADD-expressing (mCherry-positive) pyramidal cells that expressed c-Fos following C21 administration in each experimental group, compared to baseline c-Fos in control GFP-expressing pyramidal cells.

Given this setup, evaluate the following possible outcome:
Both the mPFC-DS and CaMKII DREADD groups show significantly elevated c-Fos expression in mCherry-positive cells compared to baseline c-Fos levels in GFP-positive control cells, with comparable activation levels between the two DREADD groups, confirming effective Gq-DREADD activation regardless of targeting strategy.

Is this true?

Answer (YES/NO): NO